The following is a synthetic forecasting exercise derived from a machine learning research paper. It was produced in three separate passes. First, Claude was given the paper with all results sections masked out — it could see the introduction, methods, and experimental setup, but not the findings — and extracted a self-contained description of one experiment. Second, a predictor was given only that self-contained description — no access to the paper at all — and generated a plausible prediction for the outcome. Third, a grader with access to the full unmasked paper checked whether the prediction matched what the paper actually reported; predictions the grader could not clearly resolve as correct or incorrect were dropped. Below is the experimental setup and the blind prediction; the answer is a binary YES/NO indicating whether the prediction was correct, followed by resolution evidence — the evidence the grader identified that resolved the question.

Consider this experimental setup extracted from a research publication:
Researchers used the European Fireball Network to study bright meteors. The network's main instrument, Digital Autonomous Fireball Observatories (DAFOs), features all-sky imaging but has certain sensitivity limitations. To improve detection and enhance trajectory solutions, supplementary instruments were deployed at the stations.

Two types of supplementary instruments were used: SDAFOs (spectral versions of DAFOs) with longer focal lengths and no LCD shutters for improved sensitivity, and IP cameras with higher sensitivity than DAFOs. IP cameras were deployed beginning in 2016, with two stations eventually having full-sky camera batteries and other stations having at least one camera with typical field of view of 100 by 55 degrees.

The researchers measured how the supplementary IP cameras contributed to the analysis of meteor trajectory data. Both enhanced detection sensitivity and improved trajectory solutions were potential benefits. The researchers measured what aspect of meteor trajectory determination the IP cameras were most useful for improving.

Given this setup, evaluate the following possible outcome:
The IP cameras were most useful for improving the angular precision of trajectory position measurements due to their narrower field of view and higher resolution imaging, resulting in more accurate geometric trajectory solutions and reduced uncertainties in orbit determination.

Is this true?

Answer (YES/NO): NO